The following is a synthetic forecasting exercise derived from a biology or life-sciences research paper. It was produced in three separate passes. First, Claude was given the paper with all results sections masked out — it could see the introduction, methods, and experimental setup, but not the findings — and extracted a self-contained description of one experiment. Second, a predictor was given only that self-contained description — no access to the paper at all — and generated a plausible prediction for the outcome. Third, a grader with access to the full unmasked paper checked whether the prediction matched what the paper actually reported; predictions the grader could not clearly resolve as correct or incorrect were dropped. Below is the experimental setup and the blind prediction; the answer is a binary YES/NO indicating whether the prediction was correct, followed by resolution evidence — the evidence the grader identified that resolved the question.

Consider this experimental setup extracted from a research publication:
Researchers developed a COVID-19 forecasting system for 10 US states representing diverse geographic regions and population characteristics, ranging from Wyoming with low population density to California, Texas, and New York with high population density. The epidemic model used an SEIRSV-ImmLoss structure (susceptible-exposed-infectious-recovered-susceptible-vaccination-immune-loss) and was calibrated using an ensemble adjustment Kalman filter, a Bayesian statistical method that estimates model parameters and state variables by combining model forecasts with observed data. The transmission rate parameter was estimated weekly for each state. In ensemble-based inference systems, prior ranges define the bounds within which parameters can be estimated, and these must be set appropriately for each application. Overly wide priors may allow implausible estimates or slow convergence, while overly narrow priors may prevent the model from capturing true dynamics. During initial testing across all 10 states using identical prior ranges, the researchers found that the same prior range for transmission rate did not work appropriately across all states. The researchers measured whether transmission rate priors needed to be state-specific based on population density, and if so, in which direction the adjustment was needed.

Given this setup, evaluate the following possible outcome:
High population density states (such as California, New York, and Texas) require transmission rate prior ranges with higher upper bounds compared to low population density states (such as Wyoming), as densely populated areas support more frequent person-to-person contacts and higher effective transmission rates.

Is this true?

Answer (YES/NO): YES